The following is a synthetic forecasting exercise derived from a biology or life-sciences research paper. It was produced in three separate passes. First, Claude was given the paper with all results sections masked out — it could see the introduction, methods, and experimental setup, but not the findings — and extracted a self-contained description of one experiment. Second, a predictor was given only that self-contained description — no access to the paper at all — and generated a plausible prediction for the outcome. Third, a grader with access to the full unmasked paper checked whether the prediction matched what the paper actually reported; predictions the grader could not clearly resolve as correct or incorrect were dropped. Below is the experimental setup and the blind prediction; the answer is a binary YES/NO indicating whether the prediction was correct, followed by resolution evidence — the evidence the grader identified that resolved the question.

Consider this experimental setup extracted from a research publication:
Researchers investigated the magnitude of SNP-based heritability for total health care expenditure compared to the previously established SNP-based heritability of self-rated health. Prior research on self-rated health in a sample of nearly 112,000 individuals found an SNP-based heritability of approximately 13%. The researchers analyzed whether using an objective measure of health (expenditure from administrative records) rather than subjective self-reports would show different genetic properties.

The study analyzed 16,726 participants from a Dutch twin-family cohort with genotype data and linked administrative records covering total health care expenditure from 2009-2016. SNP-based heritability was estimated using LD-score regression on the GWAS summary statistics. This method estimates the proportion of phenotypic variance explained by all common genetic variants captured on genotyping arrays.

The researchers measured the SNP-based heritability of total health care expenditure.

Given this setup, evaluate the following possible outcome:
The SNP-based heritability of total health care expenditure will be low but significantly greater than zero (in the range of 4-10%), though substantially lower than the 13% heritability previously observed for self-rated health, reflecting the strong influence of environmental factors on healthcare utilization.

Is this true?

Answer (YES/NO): NO